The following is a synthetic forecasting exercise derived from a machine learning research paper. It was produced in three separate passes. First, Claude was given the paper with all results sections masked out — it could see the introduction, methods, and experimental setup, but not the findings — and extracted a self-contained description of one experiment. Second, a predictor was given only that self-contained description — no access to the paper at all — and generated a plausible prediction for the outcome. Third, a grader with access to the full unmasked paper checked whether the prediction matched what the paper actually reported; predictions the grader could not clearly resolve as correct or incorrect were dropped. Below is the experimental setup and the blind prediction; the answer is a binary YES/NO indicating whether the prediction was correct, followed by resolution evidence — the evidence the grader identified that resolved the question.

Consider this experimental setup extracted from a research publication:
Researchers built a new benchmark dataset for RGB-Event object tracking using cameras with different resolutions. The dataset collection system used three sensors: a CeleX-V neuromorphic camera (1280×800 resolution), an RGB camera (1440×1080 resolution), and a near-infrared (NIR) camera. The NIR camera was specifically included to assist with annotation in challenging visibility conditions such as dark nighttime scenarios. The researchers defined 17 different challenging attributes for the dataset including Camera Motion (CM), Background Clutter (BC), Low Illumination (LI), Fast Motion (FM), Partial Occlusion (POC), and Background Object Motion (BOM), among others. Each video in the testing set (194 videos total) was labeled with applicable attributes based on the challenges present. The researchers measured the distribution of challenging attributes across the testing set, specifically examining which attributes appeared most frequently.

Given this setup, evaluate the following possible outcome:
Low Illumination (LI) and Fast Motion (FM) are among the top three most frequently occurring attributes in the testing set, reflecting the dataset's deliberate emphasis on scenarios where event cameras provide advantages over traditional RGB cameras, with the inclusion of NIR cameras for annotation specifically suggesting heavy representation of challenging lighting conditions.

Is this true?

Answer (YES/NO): NO